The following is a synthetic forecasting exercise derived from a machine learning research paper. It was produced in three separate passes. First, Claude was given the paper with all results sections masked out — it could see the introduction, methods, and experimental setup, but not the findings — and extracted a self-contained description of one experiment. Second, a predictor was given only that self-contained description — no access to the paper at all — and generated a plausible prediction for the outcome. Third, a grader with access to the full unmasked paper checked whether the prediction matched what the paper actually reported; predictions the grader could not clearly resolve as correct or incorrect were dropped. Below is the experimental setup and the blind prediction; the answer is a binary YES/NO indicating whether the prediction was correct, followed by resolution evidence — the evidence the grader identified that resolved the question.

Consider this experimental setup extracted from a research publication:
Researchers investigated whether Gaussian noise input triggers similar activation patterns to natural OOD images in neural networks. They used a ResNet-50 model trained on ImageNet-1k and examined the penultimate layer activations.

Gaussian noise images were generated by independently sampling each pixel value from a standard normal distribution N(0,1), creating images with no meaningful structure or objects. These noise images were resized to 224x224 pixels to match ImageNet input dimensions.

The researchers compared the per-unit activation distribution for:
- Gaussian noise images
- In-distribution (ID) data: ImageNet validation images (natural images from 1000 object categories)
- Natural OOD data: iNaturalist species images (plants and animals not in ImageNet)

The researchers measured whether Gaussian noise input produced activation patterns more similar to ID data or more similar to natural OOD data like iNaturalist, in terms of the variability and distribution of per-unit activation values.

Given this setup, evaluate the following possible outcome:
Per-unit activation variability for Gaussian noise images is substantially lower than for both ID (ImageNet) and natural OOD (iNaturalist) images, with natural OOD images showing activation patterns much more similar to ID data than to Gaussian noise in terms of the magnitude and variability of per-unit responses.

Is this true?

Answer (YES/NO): NO